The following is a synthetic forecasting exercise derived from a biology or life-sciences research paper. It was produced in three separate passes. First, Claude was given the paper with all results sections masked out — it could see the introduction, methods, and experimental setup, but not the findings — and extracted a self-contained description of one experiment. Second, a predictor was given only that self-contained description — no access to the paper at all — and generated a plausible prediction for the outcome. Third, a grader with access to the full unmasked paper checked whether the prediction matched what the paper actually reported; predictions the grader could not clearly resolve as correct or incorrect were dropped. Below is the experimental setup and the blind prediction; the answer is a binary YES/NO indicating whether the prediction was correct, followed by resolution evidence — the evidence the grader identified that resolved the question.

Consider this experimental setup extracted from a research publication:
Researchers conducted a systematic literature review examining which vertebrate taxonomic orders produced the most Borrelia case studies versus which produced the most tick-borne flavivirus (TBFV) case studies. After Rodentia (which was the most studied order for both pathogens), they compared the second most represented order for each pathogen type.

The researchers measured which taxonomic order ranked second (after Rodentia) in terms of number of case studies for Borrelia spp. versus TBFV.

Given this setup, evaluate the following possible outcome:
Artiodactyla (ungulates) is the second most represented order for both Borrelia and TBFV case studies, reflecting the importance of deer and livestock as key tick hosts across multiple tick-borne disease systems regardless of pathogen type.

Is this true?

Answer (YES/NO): NO